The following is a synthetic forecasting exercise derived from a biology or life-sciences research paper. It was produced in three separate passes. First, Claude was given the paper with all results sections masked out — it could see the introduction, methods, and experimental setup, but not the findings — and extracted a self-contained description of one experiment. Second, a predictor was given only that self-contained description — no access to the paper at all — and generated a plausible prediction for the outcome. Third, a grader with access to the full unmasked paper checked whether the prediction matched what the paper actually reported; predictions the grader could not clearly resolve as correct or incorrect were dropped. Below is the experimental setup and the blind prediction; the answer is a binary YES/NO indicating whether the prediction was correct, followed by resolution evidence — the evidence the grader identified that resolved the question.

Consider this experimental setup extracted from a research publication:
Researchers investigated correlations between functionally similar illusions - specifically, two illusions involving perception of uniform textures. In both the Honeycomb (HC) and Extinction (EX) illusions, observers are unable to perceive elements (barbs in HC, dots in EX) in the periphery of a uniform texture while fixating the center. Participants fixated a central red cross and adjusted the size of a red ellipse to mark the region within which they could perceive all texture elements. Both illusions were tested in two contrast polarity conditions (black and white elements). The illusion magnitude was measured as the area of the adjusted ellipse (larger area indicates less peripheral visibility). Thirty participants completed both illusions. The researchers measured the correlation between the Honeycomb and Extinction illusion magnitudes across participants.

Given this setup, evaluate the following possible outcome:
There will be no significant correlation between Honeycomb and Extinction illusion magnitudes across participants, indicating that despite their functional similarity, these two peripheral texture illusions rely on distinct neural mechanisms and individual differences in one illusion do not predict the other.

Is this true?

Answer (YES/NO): NO